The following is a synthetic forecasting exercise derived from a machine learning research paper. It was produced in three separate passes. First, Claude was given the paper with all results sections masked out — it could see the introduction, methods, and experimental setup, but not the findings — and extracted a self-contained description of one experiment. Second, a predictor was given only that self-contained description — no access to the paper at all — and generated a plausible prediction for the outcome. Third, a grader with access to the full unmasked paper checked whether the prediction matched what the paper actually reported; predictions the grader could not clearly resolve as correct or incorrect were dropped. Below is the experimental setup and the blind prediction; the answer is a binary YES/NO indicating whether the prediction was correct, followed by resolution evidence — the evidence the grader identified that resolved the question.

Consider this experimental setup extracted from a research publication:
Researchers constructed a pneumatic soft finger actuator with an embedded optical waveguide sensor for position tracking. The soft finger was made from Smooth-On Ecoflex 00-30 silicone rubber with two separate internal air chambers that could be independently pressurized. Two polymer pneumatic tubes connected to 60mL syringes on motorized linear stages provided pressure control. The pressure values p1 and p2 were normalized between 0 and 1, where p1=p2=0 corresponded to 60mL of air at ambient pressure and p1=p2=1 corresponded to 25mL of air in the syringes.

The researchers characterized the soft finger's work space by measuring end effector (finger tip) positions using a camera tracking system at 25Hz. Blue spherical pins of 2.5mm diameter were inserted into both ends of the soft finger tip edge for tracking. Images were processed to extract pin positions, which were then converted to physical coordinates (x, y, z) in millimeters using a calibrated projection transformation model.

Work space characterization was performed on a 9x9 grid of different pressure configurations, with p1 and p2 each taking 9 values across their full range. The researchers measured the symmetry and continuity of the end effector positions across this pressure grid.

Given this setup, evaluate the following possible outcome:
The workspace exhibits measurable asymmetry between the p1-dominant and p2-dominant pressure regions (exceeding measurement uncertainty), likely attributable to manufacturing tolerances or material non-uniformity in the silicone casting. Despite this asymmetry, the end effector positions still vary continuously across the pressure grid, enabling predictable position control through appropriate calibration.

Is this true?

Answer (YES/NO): NO